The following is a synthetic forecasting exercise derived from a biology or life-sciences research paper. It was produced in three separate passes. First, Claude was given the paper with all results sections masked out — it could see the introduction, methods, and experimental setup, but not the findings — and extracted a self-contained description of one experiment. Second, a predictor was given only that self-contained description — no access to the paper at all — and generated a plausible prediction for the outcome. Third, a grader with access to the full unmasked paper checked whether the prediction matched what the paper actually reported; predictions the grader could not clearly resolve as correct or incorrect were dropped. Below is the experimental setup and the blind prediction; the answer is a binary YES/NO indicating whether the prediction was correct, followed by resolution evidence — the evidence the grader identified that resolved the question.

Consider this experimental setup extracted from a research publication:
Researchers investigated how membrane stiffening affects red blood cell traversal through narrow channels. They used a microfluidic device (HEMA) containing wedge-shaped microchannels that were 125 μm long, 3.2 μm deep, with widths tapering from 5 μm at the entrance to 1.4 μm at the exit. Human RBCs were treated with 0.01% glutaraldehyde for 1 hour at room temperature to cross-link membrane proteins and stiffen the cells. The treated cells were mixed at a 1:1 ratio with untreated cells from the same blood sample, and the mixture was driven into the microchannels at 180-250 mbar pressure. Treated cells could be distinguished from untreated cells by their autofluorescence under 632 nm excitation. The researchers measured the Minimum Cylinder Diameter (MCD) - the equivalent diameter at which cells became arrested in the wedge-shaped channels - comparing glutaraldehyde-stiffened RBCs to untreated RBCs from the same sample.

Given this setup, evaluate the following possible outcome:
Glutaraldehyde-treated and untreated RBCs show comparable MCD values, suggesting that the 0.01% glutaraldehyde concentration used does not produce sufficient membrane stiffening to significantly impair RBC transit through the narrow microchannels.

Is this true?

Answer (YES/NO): NO